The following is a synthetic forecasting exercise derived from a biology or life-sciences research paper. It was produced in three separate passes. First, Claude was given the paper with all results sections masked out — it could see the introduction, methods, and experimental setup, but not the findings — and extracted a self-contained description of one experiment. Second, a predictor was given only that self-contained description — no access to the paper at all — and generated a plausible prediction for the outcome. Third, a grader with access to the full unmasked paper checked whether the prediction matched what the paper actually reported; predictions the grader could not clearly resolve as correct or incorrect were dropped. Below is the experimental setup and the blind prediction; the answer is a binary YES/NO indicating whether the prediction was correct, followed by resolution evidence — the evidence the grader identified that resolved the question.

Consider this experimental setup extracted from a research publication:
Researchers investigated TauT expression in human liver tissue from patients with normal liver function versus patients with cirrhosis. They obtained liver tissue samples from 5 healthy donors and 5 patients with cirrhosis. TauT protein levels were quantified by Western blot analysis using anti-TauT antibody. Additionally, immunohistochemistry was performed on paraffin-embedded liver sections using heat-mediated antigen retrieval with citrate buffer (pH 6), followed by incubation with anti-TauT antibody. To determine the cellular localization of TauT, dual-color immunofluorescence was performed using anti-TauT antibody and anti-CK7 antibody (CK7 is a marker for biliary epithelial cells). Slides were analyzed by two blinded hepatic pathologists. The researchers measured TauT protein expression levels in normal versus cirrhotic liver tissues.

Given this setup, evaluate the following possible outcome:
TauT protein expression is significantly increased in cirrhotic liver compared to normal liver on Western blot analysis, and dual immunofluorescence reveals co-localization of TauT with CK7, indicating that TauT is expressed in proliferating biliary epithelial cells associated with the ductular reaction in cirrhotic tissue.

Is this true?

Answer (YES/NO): NO